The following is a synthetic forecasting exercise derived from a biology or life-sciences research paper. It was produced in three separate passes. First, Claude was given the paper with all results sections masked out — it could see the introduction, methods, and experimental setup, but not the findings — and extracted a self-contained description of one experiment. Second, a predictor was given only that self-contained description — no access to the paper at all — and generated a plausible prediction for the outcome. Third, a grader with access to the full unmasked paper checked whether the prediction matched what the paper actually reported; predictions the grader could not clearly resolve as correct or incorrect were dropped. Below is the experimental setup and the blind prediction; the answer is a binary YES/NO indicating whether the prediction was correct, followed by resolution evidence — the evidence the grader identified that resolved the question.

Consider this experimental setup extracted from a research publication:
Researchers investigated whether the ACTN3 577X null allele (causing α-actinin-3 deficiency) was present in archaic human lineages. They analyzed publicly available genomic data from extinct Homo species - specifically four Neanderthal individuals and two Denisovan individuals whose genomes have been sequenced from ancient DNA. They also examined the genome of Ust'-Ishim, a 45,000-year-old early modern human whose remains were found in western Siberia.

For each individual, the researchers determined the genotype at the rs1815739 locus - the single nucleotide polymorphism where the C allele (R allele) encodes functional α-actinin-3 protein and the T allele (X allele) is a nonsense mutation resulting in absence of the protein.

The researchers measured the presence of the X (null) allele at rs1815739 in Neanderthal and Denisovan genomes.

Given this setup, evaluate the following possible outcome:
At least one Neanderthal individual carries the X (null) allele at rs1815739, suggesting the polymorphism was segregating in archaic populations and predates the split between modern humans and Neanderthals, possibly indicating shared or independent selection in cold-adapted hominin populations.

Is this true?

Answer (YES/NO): NO